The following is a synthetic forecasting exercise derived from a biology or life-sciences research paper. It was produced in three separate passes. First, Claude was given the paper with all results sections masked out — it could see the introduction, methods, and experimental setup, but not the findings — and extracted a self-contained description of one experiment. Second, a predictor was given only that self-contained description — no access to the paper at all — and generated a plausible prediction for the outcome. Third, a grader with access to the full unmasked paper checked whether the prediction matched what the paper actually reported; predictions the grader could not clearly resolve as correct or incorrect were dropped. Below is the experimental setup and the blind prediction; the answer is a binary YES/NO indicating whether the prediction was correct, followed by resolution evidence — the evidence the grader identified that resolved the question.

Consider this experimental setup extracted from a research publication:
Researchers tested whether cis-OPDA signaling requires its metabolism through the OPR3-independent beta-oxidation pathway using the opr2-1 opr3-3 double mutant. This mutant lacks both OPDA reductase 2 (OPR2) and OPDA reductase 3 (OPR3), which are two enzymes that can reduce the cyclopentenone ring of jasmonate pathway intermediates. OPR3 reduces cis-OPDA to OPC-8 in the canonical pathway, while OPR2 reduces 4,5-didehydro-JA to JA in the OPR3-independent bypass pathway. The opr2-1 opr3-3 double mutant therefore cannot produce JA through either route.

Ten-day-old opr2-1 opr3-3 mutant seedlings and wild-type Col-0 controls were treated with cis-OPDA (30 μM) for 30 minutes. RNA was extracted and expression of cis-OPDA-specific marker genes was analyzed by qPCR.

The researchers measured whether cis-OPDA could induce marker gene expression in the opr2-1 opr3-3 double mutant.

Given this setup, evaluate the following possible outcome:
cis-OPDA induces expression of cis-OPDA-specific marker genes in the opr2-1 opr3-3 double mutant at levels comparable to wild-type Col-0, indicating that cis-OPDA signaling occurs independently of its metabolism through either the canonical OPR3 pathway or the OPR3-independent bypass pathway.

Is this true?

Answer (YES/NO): NO